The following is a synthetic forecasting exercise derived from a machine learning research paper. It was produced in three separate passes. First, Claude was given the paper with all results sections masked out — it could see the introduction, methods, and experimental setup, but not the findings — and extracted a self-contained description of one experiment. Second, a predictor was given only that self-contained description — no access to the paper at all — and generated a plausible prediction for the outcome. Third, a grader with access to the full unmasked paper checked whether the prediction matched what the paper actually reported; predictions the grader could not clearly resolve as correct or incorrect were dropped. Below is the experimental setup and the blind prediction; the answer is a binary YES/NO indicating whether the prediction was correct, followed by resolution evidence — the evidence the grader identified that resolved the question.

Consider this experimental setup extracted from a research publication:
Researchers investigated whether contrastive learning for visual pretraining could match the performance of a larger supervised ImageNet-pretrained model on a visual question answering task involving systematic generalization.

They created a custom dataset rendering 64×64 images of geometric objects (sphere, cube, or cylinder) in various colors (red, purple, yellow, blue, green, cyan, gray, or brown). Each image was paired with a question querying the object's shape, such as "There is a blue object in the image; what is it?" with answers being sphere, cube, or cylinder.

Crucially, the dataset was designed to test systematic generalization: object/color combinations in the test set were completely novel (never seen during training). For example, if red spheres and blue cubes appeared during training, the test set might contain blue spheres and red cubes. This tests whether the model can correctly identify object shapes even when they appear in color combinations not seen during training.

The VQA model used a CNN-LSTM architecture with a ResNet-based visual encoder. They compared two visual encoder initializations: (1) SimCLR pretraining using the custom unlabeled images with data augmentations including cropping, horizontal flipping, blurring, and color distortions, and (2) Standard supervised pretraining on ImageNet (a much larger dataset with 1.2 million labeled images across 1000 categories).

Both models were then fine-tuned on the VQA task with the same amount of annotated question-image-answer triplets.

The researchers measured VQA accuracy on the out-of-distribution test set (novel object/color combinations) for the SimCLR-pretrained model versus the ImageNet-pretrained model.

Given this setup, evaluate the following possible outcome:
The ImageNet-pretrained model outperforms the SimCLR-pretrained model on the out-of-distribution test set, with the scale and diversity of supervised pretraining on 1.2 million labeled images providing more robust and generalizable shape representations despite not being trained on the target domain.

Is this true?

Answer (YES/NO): NO